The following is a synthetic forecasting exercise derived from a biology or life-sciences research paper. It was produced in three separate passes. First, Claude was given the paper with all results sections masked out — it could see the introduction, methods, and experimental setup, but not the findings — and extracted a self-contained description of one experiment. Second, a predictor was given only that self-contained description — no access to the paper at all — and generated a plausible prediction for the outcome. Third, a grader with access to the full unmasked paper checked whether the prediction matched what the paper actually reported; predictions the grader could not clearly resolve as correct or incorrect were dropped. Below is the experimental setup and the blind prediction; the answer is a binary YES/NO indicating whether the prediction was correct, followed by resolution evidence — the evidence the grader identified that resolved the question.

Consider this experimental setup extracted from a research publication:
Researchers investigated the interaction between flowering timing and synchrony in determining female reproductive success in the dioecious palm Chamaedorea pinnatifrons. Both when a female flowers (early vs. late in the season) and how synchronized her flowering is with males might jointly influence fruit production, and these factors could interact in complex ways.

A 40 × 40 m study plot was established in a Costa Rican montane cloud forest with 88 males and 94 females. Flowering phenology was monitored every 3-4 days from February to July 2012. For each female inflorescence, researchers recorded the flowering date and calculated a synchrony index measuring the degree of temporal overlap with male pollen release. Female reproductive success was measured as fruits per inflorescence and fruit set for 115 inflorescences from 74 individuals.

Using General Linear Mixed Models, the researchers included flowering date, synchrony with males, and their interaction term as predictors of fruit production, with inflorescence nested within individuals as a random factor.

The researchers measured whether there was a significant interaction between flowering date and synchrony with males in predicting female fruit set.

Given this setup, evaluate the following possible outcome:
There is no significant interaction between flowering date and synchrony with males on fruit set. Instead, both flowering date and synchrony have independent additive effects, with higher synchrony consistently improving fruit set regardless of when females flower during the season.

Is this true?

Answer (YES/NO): NO